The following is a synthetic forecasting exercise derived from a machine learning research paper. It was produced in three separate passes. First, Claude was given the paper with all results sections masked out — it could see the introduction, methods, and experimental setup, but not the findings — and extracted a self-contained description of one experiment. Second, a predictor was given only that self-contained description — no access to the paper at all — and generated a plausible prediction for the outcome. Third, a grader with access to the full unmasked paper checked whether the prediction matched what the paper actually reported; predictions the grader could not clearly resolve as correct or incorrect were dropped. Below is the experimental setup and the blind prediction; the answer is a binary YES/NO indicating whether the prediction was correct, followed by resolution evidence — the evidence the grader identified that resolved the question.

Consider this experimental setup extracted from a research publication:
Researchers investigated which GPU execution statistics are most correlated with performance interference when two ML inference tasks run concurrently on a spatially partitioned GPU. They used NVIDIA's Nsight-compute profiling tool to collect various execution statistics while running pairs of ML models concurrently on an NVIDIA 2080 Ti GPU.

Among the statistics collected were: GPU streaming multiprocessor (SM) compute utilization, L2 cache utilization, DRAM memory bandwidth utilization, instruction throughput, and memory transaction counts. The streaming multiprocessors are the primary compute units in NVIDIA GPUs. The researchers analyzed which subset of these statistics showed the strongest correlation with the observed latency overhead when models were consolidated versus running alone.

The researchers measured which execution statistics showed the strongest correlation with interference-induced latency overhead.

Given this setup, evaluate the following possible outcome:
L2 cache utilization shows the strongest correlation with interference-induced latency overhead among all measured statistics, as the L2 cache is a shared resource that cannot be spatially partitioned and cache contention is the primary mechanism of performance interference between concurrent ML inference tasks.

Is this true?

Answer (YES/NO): NO